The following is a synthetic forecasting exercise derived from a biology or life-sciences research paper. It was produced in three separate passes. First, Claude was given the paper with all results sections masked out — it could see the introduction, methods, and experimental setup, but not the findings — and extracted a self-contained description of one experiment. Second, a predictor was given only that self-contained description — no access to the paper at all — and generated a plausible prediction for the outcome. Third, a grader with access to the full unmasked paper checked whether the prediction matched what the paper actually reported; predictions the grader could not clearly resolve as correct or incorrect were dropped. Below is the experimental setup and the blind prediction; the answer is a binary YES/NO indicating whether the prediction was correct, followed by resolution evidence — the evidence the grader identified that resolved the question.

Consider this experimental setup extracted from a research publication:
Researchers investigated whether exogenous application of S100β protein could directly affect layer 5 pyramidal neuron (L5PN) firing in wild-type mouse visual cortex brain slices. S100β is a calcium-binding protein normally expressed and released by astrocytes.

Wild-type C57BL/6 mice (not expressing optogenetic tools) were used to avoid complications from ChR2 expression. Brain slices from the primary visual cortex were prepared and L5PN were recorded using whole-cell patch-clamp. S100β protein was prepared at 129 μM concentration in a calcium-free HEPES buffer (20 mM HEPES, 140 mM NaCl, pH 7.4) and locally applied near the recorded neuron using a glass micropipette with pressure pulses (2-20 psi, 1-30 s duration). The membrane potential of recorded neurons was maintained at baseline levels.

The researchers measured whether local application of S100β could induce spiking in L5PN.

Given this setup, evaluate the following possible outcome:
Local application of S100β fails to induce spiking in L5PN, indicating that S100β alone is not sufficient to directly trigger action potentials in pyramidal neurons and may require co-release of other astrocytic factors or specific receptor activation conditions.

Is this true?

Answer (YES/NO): NO